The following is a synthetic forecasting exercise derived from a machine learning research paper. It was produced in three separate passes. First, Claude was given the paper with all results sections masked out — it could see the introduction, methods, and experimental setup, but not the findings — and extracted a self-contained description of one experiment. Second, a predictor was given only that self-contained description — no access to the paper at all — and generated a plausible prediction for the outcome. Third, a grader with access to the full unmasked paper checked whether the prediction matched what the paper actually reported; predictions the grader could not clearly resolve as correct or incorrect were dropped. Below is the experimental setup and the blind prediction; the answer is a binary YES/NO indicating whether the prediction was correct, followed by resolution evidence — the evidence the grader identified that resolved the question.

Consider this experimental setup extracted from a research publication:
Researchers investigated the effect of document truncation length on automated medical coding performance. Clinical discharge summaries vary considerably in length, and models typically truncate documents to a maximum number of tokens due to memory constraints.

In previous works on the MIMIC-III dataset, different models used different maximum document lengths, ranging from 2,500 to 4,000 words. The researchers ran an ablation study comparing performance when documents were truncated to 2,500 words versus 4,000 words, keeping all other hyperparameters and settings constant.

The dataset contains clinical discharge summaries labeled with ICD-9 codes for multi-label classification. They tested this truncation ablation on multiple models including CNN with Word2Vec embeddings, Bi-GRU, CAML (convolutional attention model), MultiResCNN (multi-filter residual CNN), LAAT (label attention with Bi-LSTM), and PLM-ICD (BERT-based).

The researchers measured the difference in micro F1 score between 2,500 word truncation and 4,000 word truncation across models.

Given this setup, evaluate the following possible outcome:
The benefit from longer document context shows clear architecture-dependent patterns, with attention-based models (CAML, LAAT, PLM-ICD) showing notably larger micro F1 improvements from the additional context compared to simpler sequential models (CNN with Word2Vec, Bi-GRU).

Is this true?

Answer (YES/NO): NO